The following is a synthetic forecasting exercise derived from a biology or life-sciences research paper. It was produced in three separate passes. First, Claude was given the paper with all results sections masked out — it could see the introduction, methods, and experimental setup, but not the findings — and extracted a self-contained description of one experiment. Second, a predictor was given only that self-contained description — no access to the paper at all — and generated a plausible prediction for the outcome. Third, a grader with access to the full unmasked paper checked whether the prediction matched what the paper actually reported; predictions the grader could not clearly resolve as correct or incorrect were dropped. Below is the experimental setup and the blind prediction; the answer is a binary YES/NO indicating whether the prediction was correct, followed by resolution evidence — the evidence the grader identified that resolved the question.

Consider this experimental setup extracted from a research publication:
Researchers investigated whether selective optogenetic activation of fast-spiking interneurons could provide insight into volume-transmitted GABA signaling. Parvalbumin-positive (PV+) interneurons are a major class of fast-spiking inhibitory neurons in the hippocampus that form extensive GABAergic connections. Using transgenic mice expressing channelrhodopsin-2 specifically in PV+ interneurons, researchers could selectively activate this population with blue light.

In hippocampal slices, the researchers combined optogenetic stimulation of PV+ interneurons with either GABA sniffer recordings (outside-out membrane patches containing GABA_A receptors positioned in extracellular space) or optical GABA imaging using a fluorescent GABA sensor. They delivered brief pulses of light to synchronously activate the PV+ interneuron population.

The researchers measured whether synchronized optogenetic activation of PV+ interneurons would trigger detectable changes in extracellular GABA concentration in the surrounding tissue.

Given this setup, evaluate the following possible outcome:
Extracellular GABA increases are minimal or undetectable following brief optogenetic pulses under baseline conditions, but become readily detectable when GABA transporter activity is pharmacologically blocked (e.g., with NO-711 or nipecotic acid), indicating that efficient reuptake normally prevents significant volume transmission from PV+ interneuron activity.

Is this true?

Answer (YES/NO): NO